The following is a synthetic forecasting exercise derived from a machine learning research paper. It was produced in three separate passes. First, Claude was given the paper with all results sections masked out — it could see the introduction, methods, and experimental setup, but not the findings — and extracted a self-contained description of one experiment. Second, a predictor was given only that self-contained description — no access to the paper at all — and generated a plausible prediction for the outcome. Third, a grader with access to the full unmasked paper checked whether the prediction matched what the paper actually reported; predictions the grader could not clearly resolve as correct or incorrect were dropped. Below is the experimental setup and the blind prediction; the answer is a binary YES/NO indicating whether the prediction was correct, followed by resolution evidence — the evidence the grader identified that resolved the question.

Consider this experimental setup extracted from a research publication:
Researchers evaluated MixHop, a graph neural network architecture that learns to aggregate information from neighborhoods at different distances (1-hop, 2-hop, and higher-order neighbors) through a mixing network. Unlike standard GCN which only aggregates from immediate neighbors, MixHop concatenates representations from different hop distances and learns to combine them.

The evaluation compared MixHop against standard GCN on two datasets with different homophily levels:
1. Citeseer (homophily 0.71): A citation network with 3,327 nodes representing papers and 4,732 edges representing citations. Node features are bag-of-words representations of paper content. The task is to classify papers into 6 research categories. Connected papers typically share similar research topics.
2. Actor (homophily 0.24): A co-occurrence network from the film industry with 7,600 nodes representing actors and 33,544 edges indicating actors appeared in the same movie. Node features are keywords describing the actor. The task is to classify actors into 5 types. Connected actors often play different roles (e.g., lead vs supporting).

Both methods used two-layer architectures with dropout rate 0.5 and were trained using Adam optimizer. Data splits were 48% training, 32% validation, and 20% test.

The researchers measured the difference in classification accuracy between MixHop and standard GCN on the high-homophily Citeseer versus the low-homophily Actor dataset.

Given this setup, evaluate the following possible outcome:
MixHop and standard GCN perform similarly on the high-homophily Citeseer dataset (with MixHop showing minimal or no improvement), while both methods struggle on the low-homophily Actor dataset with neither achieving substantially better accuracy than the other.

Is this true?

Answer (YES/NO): NO